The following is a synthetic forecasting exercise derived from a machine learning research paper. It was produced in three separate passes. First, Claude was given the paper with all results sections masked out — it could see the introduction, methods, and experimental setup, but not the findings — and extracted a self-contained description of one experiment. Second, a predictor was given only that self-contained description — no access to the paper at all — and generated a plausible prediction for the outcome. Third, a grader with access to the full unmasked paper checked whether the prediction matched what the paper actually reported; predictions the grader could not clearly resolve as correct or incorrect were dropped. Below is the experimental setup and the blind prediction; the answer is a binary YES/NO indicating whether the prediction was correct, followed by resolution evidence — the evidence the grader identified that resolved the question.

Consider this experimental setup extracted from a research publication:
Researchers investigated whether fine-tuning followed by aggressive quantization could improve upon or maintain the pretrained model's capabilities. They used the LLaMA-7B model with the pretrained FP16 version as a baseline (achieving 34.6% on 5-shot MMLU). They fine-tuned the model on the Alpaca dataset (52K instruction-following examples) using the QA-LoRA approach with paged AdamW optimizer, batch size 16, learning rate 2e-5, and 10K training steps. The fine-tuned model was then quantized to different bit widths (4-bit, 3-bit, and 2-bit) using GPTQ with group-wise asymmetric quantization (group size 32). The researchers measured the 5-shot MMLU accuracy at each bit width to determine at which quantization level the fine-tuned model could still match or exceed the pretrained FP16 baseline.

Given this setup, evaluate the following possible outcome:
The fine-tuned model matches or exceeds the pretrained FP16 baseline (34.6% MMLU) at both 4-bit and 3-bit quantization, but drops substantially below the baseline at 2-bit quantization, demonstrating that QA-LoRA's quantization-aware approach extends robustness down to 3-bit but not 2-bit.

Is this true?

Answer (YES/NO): YES